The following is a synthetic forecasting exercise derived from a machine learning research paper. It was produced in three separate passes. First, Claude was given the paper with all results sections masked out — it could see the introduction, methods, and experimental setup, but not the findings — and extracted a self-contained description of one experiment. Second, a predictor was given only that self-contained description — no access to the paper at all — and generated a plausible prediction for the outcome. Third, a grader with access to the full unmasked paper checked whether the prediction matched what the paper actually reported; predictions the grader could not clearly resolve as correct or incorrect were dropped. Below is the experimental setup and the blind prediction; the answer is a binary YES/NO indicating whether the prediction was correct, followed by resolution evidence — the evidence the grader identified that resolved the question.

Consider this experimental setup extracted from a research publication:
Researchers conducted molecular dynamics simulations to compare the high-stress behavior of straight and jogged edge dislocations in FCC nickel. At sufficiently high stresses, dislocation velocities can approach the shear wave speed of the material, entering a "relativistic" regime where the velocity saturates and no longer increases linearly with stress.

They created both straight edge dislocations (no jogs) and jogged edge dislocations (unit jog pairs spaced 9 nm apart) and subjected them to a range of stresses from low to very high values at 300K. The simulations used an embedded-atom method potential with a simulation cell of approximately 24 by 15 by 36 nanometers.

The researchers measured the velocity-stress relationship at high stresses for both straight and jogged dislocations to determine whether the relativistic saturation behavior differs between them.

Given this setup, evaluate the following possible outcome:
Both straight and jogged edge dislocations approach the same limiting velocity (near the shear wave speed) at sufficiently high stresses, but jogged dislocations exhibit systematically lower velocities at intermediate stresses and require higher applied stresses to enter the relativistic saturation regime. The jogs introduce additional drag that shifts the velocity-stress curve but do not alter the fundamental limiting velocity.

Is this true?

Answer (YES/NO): YES